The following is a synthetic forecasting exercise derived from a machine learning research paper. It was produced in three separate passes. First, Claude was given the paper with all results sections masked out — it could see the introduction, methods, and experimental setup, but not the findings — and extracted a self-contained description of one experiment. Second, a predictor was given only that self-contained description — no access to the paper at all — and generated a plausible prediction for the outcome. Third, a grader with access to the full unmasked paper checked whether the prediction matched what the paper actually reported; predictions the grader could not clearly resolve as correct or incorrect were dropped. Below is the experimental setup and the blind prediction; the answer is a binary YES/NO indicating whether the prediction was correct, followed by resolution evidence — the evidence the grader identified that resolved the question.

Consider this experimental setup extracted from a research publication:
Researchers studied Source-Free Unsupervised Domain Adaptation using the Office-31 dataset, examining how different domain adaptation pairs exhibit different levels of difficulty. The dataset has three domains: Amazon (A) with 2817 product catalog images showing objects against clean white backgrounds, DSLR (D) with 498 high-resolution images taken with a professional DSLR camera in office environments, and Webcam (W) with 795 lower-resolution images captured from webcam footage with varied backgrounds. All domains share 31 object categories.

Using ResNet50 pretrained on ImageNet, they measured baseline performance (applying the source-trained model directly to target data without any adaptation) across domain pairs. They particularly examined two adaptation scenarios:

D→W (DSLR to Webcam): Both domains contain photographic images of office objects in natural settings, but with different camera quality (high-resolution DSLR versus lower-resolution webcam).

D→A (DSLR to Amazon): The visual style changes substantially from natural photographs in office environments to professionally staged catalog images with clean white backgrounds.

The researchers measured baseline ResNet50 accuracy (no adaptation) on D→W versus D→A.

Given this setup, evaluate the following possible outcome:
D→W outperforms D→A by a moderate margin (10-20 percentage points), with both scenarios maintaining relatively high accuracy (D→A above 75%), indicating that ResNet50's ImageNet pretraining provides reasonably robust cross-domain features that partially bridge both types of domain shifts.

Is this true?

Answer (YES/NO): NO